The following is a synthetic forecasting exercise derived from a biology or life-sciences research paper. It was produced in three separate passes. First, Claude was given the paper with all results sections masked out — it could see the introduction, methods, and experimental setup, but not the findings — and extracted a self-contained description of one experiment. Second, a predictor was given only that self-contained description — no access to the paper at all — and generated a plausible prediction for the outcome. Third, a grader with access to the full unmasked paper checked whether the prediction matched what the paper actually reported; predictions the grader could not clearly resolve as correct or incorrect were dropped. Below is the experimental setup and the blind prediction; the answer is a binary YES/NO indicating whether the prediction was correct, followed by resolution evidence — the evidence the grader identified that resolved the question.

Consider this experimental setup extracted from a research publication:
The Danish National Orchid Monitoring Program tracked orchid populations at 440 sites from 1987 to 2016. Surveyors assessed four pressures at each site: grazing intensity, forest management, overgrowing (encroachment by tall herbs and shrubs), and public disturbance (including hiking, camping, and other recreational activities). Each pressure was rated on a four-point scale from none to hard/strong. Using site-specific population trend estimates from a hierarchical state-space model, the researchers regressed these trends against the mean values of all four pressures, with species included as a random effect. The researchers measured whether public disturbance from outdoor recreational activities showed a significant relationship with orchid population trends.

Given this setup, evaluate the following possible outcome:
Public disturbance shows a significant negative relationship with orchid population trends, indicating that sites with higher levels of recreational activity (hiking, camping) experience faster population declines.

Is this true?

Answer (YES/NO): NO